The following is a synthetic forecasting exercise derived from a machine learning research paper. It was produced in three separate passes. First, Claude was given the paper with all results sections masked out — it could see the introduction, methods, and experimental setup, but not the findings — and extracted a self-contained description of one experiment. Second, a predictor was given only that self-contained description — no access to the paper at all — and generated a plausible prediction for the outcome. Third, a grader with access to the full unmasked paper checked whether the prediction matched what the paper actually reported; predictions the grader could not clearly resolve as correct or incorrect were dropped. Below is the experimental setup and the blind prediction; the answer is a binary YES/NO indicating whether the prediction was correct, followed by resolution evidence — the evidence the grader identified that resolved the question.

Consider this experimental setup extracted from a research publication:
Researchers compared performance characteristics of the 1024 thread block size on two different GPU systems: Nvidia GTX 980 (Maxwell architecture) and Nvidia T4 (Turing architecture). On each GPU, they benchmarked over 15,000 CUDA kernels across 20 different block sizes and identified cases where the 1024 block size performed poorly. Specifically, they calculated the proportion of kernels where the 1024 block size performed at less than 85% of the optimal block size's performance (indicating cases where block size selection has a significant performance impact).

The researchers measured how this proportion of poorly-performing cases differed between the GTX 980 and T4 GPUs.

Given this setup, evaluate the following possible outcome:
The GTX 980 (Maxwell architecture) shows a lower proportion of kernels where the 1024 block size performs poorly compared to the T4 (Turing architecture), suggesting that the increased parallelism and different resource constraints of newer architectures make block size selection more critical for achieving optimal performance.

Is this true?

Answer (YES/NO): YES